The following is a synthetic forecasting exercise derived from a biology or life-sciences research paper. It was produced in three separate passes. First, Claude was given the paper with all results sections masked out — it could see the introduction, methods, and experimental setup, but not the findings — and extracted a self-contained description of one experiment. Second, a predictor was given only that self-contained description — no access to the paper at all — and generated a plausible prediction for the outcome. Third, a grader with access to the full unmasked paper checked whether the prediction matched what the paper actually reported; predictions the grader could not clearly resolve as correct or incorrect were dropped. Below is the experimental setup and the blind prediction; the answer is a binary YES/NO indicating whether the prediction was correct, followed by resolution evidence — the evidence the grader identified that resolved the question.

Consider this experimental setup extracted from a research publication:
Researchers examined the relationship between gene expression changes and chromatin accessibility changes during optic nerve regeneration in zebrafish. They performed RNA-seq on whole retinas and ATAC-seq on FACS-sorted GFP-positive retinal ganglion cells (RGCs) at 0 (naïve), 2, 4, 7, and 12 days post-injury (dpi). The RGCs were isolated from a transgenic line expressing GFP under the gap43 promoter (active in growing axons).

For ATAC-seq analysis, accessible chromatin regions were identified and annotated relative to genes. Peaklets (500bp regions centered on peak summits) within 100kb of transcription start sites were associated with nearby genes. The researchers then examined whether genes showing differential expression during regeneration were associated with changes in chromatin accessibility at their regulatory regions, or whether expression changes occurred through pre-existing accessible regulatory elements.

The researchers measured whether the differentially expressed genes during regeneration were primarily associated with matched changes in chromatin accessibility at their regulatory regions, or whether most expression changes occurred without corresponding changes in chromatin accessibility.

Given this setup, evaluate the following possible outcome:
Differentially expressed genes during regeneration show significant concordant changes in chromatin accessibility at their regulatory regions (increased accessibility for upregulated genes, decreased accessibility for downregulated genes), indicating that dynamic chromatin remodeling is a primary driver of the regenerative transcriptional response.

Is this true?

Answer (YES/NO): NO